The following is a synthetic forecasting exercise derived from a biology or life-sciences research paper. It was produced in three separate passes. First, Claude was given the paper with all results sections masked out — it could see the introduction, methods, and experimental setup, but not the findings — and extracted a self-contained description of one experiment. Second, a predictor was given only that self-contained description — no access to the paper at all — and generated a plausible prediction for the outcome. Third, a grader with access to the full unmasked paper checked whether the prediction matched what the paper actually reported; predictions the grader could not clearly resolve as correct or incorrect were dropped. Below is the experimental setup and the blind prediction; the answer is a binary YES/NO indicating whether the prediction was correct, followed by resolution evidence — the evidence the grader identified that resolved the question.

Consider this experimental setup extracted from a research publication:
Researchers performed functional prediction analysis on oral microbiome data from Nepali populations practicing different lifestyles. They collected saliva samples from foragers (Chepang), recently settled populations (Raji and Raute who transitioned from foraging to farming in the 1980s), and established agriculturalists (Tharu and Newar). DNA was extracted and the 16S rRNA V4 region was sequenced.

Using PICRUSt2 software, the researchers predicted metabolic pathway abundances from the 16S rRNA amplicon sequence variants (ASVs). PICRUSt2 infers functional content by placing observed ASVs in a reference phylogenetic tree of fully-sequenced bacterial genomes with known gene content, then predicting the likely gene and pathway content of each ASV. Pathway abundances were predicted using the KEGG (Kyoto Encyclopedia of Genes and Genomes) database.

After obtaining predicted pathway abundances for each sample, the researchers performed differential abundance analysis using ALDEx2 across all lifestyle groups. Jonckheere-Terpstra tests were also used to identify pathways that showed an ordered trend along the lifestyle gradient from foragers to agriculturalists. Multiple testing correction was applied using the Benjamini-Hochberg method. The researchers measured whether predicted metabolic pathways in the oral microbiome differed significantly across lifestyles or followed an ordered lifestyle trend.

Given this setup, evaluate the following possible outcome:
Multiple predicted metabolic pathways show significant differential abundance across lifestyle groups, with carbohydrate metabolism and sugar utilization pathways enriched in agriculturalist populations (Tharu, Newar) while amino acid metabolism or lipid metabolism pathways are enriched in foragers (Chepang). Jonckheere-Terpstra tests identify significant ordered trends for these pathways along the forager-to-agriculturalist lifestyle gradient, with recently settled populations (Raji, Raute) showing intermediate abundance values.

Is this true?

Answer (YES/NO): NO